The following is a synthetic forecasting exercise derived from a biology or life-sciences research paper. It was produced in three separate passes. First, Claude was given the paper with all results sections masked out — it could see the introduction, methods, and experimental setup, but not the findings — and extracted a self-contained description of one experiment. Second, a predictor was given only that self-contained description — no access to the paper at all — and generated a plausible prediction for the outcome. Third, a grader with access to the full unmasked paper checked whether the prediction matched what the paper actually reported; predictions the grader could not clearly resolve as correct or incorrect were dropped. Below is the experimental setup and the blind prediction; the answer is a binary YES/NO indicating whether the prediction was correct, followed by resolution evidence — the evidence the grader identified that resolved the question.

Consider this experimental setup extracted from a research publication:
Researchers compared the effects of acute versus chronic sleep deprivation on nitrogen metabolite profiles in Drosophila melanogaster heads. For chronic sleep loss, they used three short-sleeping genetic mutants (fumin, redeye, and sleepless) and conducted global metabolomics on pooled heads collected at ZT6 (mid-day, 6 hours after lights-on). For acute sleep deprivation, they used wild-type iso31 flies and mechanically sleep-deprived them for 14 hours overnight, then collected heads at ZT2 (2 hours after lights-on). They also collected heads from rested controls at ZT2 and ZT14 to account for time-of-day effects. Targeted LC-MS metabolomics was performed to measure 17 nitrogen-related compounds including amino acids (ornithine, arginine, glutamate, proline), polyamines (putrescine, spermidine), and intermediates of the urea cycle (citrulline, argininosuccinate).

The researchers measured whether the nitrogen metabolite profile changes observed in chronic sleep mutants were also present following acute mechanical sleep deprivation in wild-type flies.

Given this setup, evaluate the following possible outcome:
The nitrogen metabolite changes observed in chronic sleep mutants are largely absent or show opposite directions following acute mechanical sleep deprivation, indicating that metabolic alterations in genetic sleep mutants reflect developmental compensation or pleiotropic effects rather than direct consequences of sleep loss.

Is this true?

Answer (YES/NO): NO